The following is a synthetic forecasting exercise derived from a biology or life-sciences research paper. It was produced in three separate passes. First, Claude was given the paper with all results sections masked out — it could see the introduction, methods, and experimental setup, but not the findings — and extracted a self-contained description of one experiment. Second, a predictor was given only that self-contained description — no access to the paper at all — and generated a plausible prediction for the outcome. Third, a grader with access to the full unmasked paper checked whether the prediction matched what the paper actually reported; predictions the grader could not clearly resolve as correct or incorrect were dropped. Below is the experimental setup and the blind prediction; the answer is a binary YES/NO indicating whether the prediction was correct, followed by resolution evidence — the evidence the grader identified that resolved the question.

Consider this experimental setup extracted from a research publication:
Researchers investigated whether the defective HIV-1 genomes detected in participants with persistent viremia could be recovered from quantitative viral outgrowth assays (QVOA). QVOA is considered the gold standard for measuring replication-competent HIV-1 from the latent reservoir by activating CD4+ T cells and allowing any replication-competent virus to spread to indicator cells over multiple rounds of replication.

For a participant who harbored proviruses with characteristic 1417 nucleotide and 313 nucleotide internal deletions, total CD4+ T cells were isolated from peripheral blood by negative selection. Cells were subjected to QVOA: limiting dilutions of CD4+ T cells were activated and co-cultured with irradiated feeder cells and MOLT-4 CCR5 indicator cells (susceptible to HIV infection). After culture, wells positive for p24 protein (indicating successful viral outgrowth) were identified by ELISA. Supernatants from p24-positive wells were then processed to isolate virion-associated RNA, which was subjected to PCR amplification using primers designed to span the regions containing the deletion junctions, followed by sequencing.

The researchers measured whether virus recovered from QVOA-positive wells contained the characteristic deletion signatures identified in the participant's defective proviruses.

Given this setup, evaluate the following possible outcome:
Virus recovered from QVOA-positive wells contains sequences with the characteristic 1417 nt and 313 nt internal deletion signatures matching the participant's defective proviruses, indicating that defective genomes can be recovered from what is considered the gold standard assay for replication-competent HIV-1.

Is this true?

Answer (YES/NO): YES